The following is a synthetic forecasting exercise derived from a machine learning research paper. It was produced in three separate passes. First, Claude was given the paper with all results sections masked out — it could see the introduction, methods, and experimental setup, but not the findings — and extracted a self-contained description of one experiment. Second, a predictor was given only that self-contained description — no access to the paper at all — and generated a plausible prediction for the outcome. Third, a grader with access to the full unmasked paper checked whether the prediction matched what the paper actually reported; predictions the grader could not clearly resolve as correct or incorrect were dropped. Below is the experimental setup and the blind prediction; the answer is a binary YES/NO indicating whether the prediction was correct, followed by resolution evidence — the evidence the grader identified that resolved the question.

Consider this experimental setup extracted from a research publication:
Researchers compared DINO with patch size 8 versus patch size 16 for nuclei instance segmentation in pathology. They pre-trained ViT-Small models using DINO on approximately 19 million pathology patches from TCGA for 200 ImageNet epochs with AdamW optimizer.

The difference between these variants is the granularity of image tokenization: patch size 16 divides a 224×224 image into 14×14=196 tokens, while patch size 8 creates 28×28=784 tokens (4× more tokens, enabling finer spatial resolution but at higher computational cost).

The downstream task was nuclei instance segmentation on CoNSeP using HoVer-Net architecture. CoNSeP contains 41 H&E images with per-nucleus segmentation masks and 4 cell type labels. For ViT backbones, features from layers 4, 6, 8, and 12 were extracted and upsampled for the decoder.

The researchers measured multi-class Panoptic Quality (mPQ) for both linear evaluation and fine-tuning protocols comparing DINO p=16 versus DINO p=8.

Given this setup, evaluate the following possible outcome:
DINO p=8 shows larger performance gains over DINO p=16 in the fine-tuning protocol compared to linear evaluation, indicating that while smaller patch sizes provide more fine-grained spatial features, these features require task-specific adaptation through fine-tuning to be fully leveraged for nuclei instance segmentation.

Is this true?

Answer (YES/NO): NO